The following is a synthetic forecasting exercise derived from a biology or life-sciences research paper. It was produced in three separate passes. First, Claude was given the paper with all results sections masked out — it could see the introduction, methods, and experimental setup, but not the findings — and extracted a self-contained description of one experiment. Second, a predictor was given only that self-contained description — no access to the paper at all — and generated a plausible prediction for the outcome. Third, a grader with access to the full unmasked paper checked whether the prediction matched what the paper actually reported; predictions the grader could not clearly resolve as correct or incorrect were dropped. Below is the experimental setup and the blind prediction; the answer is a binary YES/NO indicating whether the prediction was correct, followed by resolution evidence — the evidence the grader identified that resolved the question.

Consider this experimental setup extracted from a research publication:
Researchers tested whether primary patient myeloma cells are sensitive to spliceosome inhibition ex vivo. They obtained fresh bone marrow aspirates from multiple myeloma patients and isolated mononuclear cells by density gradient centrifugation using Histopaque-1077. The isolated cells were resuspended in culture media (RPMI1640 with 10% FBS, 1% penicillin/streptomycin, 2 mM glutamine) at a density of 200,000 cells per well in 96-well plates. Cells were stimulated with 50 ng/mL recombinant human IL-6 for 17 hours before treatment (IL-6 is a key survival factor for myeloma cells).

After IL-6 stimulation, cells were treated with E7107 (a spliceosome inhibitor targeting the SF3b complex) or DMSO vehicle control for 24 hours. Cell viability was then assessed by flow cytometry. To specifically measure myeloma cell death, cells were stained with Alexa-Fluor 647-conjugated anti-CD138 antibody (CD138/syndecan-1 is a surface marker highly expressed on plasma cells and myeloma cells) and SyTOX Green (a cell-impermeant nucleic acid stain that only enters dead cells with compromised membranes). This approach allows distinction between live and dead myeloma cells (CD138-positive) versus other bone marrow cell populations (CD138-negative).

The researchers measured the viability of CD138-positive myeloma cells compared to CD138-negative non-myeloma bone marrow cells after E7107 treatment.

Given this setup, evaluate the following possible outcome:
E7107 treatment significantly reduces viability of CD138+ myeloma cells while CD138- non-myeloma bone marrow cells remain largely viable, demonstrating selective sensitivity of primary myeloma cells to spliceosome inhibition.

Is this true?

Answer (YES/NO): YES